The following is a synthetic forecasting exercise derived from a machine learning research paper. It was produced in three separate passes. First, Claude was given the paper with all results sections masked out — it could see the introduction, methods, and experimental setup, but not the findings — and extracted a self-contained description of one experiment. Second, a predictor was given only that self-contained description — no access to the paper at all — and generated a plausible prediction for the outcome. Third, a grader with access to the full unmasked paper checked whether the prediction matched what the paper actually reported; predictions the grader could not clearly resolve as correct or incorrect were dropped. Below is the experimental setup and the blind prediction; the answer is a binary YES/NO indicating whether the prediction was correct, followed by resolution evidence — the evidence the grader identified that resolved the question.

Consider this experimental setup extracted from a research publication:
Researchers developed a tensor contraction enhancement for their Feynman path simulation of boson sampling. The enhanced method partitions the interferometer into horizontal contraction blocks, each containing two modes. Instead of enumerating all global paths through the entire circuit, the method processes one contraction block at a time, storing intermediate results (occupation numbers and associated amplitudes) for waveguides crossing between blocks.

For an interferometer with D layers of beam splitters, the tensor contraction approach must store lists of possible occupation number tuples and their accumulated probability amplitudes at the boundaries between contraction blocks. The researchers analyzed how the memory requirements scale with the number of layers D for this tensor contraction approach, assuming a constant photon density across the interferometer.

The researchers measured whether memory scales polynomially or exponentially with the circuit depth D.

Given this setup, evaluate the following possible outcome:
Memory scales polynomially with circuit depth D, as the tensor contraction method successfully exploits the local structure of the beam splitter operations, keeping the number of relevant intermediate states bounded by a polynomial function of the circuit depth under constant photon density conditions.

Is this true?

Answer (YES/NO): NO